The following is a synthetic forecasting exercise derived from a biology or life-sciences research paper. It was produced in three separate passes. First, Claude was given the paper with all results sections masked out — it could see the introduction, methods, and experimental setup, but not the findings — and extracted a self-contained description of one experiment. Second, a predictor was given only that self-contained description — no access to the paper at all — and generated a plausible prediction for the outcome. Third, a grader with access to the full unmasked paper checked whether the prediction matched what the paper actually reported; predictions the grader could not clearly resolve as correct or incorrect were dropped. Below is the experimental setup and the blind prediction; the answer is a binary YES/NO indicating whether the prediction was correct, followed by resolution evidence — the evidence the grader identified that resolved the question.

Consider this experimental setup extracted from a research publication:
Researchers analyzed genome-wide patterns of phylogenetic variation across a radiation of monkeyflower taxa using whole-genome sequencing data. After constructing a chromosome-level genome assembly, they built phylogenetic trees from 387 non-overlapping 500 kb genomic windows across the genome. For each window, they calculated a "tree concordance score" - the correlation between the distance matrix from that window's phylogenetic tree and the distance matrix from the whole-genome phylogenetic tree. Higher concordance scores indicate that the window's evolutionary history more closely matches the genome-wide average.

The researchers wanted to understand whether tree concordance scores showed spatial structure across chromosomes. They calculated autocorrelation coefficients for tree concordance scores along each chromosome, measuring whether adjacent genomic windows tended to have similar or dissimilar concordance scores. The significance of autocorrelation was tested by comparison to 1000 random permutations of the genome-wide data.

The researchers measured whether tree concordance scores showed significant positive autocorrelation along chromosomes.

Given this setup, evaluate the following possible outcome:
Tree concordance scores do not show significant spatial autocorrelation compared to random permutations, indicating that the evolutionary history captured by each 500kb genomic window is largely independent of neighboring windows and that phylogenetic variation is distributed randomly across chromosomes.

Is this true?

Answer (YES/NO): NO